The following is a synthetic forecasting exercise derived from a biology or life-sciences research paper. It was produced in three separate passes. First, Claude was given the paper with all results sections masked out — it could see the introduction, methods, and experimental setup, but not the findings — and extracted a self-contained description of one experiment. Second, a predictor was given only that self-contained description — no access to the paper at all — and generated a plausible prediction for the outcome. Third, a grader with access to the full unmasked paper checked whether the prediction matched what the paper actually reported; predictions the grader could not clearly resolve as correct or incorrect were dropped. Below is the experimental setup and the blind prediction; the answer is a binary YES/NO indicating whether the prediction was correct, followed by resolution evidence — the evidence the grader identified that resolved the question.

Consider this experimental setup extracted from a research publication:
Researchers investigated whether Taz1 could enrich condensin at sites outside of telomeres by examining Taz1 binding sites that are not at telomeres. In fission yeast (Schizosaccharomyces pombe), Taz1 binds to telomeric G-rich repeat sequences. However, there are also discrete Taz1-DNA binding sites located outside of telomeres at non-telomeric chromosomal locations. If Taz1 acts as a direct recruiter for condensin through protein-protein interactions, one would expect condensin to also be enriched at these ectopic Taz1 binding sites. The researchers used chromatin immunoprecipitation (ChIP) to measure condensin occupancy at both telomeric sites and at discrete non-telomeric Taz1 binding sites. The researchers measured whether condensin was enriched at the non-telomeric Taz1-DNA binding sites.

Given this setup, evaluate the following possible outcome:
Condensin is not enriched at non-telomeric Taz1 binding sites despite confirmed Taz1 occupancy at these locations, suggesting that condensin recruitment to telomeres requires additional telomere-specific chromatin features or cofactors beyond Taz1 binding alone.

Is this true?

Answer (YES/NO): YES